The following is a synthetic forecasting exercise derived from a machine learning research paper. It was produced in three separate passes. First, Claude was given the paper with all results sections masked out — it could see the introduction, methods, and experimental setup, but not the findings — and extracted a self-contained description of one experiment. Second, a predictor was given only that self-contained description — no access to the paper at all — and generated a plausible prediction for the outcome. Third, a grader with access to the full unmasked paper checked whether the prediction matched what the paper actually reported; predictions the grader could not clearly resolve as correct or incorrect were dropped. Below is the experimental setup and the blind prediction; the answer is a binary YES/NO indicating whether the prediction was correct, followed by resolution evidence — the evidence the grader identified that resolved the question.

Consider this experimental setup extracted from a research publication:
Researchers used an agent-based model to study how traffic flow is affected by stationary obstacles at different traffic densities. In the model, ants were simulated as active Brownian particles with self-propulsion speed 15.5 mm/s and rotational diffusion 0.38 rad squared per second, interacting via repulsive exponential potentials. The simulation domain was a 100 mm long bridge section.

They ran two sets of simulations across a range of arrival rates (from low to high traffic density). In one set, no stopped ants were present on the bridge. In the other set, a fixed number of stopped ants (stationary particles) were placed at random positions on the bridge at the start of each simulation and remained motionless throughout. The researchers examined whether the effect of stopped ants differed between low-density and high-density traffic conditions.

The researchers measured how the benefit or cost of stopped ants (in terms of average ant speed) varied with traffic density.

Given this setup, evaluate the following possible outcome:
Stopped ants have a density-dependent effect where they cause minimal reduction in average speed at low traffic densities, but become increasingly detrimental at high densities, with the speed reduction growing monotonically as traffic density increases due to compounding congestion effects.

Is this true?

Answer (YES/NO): NO